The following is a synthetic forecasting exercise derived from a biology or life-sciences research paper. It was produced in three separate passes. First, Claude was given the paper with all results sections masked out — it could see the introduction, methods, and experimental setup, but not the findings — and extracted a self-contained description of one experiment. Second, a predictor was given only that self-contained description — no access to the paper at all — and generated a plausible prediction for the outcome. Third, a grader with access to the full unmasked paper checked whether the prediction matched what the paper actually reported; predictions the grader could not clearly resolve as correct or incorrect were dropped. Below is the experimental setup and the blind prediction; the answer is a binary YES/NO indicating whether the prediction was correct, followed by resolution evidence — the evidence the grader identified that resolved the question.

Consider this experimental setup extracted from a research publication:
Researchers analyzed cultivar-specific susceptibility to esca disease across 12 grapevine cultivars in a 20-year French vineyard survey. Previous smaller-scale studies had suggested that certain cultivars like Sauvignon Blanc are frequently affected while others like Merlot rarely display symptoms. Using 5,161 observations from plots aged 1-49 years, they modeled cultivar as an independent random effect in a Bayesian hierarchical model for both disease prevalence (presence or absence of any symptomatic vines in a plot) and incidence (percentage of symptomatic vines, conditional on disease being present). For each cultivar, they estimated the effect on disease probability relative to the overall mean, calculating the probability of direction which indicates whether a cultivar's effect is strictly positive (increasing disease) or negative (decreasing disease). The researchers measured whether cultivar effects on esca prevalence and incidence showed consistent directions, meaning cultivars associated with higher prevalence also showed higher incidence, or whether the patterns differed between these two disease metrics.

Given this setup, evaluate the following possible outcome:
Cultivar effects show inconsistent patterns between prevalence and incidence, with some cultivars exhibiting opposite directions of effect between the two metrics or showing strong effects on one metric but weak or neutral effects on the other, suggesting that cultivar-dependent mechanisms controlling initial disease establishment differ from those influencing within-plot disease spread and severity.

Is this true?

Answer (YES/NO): YES